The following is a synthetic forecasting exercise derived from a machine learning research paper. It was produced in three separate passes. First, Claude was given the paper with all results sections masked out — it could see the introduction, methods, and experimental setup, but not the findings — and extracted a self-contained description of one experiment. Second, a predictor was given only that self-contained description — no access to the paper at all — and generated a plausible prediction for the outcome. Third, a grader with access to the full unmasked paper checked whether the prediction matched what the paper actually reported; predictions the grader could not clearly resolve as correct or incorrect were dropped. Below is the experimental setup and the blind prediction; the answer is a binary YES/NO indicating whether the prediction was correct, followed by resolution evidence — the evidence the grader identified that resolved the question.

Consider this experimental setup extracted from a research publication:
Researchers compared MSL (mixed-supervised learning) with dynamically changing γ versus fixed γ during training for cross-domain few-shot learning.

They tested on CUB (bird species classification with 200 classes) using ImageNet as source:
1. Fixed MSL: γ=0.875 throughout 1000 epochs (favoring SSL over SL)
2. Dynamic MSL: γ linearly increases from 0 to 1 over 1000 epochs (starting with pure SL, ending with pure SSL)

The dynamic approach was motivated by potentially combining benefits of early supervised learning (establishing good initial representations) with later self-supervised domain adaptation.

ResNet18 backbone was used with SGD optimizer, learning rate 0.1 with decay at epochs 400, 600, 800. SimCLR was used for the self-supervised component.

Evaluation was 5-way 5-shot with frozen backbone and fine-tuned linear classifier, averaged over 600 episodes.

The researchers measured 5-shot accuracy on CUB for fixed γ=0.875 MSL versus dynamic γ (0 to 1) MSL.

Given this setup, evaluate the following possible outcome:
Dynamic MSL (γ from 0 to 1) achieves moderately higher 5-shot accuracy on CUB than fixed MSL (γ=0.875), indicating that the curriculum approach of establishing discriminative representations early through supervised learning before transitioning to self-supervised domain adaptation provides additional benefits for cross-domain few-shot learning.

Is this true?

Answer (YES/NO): YES